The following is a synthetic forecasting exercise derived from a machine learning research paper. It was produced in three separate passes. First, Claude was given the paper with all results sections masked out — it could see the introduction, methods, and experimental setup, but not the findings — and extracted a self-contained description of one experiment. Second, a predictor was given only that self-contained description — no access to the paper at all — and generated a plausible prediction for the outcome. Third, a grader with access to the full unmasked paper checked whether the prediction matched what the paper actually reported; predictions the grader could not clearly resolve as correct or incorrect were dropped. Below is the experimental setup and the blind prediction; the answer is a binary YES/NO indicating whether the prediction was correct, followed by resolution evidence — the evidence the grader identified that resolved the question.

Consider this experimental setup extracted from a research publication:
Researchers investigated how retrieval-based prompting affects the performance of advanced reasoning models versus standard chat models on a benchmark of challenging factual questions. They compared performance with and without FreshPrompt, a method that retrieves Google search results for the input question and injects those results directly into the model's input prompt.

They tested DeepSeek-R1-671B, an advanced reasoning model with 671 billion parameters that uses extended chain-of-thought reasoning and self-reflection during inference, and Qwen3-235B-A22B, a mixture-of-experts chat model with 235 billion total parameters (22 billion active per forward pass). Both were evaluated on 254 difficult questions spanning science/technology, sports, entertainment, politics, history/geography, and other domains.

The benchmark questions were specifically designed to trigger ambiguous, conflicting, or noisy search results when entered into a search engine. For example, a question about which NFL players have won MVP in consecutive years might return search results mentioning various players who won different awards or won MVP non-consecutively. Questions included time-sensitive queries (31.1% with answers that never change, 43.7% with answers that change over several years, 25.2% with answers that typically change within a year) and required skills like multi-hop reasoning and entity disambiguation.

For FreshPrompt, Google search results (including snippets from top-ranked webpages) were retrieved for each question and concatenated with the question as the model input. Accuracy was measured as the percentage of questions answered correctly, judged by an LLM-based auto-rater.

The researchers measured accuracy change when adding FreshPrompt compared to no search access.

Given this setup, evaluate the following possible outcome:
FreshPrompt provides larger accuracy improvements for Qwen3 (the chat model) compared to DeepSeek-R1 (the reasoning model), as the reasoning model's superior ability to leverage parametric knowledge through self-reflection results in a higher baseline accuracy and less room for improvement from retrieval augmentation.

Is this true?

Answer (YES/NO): NO